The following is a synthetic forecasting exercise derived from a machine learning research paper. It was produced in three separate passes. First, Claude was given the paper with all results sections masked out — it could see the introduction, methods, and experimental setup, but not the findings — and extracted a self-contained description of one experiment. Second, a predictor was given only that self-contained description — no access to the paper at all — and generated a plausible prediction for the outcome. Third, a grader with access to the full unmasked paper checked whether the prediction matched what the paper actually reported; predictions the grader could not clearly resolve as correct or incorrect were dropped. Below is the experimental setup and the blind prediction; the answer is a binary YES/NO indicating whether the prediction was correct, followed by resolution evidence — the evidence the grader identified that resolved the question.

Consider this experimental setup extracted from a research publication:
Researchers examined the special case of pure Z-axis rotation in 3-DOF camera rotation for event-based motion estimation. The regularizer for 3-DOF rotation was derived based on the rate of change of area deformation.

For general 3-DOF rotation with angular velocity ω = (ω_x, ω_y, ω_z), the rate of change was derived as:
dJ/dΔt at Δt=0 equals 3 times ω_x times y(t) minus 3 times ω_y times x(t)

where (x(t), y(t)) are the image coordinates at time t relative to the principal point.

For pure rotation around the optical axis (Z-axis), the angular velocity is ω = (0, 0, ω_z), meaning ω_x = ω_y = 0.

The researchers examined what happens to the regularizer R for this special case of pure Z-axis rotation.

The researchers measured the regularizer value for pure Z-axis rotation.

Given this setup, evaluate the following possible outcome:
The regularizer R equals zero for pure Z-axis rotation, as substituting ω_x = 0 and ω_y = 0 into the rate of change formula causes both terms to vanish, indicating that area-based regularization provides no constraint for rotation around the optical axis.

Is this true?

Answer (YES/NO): YES